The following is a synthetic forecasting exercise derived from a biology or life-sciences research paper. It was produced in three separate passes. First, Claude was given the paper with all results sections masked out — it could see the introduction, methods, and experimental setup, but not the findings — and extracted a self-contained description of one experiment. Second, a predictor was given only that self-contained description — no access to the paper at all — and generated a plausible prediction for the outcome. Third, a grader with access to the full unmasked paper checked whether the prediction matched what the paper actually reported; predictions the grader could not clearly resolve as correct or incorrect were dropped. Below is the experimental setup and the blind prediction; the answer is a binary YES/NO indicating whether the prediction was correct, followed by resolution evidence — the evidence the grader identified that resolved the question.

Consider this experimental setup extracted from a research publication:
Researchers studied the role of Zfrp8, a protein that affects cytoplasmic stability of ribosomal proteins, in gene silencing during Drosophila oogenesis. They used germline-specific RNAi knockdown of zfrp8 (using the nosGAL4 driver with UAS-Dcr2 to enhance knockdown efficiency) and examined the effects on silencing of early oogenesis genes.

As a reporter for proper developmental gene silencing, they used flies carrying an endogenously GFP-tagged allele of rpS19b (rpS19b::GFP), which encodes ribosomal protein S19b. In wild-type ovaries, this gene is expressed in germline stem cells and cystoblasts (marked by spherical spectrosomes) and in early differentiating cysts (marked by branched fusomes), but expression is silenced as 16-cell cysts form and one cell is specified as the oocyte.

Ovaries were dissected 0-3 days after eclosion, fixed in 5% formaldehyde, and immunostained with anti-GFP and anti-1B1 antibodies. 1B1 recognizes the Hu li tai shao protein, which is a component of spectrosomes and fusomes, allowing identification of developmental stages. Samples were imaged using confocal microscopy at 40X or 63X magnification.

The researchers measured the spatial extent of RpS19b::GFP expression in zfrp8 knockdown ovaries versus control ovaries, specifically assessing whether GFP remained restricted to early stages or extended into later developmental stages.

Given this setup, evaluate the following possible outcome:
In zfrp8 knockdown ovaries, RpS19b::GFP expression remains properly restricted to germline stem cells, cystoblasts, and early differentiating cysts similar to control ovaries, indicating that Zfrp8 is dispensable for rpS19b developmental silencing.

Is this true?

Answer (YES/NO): NO